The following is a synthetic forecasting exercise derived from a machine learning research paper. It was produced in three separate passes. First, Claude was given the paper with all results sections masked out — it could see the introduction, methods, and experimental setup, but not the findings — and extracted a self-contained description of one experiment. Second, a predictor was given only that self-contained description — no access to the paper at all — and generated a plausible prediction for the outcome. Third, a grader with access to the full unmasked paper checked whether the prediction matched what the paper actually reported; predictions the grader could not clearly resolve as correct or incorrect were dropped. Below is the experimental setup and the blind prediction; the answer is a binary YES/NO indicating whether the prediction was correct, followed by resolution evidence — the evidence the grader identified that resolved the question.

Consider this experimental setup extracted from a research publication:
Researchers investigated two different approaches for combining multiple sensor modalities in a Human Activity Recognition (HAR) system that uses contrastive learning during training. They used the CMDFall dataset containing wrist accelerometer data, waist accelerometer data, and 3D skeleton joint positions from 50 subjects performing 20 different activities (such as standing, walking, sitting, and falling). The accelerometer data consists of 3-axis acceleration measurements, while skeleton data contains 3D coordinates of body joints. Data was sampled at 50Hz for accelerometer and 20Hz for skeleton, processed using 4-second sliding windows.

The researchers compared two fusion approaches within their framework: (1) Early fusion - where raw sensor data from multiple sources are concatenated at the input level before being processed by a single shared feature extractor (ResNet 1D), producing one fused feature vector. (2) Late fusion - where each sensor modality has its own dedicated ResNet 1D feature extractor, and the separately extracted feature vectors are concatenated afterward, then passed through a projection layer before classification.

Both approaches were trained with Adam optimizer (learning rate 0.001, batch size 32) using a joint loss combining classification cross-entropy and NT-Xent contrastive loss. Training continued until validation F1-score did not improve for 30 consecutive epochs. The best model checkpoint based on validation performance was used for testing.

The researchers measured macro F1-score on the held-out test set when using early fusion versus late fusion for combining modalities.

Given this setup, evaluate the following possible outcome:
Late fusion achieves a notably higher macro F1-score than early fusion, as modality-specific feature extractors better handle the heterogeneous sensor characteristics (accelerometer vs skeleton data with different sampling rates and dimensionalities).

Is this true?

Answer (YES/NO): NO